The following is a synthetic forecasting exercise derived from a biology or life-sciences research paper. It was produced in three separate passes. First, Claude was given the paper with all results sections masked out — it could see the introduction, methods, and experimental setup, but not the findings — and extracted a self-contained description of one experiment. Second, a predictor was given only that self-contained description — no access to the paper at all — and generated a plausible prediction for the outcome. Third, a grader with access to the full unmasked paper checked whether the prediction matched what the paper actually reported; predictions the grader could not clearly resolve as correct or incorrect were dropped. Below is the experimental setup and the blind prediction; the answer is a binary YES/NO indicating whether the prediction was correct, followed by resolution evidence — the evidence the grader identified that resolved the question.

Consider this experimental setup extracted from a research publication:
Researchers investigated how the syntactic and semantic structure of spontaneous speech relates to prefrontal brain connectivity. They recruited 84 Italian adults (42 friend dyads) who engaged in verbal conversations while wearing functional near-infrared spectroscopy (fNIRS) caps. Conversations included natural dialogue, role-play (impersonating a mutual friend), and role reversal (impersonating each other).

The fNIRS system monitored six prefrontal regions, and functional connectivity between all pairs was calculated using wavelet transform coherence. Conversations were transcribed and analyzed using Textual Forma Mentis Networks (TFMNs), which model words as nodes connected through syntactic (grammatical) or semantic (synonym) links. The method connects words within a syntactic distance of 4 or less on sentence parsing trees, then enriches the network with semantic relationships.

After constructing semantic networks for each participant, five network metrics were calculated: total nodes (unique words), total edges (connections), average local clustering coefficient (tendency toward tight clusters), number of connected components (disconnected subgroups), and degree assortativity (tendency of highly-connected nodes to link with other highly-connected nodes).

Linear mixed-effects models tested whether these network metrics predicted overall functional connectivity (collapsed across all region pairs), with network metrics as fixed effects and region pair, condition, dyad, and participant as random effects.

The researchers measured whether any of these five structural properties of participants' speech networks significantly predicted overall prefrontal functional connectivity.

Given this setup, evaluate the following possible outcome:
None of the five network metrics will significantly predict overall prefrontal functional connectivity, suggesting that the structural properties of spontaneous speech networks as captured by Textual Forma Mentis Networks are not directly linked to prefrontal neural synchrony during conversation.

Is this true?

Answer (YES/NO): YES